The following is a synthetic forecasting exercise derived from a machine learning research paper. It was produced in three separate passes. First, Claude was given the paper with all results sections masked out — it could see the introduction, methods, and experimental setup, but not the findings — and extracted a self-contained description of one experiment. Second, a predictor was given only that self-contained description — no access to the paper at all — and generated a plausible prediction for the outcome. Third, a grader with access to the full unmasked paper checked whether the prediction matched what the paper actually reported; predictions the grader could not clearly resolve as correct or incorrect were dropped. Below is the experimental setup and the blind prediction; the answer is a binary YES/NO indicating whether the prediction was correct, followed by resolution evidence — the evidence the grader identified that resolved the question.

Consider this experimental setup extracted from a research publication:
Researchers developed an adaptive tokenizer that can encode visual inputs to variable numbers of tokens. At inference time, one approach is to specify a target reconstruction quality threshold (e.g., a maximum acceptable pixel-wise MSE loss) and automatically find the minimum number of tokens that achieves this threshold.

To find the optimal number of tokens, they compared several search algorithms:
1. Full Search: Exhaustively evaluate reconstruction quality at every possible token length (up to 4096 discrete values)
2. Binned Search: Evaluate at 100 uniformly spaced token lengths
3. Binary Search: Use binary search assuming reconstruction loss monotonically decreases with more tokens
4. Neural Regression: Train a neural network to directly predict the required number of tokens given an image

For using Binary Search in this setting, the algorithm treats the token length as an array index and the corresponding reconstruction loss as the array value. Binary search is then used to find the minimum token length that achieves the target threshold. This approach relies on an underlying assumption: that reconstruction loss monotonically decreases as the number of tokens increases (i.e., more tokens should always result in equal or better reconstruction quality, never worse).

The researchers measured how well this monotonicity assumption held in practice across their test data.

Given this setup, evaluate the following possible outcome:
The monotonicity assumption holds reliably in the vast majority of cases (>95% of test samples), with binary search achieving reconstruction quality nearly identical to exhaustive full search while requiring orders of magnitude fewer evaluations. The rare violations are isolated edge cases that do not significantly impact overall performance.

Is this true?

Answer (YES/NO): NO